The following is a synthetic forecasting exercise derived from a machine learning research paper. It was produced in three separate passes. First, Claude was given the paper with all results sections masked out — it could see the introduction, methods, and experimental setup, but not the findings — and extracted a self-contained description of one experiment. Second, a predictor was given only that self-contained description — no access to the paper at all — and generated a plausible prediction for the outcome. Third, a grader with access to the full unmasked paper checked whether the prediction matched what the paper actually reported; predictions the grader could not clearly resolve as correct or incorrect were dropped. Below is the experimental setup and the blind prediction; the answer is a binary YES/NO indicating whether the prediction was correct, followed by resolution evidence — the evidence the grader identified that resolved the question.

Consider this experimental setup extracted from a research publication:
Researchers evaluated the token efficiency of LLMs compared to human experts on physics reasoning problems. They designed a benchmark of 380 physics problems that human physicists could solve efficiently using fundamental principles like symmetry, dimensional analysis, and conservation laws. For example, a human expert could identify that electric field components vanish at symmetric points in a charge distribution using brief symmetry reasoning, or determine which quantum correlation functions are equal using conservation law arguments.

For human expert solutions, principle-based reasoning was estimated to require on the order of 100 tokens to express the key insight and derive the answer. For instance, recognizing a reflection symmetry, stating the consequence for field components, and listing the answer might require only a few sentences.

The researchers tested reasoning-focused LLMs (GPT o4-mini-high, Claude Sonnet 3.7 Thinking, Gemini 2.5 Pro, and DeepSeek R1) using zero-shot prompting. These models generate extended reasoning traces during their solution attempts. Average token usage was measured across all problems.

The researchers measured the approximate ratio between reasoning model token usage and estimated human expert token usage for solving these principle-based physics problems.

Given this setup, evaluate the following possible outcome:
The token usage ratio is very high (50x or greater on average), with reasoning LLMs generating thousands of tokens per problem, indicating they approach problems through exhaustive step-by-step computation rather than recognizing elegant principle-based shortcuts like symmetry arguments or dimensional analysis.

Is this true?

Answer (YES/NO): YES